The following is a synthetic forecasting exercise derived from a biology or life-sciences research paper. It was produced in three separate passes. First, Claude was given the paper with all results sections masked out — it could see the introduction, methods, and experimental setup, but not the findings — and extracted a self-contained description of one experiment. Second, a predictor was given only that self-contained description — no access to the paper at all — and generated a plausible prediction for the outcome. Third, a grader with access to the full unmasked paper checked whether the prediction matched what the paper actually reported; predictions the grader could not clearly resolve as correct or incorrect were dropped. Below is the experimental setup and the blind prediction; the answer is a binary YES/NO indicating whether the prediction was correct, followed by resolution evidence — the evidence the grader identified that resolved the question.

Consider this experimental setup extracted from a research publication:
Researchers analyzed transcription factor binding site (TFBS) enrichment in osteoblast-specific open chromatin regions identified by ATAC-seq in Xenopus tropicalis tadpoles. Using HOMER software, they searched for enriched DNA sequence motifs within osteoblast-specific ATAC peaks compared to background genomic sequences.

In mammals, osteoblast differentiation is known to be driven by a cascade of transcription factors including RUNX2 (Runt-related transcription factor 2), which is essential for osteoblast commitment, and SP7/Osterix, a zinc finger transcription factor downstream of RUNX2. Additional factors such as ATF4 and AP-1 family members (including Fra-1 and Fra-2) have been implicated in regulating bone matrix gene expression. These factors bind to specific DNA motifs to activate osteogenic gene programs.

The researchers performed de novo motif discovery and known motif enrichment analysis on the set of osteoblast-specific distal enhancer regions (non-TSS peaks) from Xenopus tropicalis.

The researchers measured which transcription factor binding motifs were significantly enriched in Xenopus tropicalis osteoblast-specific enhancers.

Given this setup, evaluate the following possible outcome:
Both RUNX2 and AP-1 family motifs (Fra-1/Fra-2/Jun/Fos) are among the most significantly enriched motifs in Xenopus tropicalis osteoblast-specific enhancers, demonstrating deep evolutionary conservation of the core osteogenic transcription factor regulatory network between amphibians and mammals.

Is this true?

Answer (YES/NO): YES